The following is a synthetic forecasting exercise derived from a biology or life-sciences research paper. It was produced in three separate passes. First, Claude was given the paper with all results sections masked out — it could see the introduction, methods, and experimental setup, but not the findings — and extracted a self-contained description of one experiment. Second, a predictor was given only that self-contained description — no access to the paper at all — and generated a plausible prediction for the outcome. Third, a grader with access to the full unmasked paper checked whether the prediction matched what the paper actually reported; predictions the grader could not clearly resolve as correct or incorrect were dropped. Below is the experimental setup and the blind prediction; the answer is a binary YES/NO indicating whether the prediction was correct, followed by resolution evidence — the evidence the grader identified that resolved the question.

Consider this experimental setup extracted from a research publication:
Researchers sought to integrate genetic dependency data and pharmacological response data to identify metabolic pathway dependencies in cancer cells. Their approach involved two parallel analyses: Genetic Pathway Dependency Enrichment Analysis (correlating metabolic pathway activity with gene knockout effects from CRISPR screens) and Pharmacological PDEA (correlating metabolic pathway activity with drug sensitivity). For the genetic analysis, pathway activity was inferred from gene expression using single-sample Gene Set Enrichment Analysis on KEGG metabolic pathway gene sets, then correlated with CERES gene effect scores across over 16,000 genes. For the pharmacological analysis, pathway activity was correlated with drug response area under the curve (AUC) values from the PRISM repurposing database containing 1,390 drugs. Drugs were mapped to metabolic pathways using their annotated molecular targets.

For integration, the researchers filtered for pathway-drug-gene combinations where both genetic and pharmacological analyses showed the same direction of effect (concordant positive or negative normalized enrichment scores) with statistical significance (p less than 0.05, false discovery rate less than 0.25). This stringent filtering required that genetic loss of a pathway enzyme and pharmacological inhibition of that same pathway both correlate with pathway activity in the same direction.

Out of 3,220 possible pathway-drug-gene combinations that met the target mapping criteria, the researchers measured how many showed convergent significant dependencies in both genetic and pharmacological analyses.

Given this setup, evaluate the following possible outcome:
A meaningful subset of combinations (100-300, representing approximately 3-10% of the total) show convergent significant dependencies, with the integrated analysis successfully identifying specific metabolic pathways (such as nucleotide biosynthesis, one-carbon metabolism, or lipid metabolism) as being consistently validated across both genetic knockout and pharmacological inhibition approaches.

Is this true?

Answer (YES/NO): NO